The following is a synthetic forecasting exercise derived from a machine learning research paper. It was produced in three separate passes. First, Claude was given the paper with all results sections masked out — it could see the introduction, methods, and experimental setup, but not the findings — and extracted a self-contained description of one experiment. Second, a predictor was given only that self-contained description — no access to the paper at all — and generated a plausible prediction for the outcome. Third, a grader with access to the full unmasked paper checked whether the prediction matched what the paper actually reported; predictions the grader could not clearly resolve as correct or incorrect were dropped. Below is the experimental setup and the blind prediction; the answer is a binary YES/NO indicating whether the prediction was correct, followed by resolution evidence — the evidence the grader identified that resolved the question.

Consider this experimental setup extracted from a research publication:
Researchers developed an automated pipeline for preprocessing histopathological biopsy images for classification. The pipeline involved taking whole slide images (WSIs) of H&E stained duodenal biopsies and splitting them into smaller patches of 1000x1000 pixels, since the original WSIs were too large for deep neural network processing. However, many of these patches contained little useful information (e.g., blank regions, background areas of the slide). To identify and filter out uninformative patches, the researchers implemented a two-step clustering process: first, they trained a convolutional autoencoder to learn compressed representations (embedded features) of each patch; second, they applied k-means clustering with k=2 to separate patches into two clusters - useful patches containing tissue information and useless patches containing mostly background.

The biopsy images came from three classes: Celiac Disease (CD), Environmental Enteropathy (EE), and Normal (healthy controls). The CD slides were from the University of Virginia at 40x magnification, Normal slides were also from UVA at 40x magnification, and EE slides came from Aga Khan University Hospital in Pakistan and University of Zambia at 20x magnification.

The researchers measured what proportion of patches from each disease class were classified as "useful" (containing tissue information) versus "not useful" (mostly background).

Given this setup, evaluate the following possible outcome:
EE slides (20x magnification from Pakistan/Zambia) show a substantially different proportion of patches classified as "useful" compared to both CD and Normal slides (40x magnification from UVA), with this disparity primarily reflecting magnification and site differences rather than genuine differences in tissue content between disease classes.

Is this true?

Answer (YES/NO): NO